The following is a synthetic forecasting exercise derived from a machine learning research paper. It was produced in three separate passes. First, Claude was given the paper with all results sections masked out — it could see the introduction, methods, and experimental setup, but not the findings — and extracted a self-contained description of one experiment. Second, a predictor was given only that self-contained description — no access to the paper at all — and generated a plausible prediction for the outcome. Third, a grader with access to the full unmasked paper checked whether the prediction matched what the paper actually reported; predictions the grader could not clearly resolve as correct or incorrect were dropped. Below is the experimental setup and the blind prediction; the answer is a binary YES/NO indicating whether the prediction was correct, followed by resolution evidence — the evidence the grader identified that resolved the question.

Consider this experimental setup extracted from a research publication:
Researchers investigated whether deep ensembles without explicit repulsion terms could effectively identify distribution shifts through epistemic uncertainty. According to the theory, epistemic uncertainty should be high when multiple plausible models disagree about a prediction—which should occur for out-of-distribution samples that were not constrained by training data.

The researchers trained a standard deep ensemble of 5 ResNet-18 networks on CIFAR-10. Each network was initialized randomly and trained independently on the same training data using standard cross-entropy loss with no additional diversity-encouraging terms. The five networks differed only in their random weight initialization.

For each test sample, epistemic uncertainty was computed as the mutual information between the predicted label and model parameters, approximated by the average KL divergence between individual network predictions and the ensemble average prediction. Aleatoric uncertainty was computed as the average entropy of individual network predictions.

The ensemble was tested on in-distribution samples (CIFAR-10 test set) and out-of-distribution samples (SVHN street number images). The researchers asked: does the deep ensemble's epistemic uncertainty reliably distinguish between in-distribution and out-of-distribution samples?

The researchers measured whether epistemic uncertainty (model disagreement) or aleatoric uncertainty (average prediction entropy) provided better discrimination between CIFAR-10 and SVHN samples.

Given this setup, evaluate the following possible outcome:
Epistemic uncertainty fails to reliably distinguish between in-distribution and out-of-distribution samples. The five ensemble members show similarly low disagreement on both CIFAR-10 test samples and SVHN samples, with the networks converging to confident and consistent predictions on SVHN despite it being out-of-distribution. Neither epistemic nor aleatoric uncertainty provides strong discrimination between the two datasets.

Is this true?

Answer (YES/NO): NO